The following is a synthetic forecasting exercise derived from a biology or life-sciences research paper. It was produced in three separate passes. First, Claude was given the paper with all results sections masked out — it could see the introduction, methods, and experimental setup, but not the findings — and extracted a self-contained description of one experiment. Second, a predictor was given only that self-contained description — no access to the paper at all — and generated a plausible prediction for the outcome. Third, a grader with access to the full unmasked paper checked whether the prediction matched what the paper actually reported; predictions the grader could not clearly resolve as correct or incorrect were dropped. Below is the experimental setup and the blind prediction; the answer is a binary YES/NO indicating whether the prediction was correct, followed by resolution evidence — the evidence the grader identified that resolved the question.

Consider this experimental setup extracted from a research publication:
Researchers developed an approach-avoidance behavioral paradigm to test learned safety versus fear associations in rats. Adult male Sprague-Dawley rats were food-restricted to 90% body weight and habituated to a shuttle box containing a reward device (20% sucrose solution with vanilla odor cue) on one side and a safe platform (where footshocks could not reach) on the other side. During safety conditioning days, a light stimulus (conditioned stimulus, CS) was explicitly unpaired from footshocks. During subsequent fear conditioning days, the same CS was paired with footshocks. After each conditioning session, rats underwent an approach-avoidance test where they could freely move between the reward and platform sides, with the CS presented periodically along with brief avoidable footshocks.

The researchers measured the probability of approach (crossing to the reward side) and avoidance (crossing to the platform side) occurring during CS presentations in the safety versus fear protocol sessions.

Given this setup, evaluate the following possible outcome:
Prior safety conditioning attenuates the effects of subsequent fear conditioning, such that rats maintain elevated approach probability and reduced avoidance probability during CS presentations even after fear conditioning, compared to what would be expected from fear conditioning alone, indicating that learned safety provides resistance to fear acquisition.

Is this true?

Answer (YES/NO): NO